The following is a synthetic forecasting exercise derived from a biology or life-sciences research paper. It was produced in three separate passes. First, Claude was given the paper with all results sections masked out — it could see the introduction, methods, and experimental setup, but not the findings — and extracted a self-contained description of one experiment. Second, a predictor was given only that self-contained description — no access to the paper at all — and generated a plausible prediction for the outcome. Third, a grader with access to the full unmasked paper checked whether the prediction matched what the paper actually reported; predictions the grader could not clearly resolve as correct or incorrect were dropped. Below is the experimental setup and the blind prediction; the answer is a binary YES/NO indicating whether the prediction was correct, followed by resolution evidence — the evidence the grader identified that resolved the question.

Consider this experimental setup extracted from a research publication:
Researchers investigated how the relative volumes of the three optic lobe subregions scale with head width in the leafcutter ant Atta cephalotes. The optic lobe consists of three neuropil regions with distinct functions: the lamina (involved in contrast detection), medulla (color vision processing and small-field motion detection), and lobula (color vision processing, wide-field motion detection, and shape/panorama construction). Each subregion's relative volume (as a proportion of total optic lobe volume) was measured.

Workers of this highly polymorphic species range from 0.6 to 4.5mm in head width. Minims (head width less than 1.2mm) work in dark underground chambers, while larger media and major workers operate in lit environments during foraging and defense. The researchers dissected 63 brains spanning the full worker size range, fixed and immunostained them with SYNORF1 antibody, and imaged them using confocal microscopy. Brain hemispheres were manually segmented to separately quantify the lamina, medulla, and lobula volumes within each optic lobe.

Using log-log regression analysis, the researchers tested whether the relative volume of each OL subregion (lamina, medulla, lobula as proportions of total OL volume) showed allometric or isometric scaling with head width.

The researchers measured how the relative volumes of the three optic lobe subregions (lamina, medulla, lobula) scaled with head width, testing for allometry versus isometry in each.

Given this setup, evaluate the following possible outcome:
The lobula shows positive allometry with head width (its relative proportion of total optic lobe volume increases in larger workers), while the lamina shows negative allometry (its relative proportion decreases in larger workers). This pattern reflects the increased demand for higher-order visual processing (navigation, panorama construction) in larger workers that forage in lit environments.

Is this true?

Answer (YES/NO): NO